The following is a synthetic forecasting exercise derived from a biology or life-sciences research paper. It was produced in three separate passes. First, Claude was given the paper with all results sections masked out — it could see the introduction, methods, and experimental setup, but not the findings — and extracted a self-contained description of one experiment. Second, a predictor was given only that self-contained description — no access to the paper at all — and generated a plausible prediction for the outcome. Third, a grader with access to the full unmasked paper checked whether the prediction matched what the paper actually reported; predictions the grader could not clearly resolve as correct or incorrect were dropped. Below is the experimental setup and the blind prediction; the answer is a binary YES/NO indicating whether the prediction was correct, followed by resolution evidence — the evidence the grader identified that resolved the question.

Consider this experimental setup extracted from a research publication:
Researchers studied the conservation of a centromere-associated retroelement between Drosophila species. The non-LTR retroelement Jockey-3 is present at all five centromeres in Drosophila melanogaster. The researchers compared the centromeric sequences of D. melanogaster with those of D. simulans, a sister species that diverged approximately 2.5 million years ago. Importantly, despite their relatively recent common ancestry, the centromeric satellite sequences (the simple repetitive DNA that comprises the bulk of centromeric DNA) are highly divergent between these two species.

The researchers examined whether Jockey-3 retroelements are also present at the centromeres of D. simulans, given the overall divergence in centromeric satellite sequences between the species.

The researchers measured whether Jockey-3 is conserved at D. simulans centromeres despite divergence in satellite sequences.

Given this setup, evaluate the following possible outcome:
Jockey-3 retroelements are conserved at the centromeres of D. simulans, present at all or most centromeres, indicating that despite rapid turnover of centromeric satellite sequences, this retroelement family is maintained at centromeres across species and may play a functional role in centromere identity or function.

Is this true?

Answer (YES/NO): YES